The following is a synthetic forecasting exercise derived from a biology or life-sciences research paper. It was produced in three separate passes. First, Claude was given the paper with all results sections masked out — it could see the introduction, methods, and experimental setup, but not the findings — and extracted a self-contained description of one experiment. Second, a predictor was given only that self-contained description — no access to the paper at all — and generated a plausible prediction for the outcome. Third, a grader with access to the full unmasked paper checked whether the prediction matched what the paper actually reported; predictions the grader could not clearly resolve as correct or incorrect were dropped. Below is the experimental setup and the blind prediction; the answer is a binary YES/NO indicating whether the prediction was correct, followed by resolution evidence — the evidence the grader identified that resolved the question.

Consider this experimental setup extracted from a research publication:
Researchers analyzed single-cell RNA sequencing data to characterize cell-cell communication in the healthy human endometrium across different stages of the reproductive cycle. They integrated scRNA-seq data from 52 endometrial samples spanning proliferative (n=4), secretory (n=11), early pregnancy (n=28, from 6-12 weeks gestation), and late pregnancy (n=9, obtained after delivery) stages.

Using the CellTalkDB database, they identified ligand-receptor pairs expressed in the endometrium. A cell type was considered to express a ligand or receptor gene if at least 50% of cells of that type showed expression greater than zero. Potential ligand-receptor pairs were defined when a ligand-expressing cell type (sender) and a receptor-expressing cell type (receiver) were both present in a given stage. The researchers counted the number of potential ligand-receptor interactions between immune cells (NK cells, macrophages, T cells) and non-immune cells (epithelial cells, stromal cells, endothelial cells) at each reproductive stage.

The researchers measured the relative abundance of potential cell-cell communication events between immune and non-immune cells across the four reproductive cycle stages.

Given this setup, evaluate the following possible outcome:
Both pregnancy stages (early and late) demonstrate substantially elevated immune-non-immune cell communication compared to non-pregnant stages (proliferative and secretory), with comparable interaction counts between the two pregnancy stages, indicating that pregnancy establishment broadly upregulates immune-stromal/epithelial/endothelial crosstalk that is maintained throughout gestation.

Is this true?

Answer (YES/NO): NO